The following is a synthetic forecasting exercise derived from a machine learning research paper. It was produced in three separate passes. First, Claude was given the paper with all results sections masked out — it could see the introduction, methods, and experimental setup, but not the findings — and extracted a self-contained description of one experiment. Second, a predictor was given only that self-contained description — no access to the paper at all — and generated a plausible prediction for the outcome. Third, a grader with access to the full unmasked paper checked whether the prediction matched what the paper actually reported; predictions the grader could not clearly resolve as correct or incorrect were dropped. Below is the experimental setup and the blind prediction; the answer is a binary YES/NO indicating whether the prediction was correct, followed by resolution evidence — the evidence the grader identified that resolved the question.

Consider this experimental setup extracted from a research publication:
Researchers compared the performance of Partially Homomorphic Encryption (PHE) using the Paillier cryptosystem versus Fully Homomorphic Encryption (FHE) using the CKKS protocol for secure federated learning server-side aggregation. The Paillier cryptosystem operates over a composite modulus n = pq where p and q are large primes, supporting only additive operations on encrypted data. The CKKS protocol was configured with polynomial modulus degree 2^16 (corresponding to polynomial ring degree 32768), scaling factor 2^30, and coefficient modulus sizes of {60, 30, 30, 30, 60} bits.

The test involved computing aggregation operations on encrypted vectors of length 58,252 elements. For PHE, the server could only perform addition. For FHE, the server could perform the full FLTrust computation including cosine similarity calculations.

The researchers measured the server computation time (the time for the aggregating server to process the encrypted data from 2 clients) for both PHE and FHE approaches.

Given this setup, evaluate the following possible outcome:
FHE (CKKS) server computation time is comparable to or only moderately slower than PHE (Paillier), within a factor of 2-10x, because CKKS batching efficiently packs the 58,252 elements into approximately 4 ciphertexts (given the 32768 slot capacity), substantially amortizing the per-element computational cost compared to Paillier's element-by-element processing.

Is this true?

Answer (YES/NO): NO